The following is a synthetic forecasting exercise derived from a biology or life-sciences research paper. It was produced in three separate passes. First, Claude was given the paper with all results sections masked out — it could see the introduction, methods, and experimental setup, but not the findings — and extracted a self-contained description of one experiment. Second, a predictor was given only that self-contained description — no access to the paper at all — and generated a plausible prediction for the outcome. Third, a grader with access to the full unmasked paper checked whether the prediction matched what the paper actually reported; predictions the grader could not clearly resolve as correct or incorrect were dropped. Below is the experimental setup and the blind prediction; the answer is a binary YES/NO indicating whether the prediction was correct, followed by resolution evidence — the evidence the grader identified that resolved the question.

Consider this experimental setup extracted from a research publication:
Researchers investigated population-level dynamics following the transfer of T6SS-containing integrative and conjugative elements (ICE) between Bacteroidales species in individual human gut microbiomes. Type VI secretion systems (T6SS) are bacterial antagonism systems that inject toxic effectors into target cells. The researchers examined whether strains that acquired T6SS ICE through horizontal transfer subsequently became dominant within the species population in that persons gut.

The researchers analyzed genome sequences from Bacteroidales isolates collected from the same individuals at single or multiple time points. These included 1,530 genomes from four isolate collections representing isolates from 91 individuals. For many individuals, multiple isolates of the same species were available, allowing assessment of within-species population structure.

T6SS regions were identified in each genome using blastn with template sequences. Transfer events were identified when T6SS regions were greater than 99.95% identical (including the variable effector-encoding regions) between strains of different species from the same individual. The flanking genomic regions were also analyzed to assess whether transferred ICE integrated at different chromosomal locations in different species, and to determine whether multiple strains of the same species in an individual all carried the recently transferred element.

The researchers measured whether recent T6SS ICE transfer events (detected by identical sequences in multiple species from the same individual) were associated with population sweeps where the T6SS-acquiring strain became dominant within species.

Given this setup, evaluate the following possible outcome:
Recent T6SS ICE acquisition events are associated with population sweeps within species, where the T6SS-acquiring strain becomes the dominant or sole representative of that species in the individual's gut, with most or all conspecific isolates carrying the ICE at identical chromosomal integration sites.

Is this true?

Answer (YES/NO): NO